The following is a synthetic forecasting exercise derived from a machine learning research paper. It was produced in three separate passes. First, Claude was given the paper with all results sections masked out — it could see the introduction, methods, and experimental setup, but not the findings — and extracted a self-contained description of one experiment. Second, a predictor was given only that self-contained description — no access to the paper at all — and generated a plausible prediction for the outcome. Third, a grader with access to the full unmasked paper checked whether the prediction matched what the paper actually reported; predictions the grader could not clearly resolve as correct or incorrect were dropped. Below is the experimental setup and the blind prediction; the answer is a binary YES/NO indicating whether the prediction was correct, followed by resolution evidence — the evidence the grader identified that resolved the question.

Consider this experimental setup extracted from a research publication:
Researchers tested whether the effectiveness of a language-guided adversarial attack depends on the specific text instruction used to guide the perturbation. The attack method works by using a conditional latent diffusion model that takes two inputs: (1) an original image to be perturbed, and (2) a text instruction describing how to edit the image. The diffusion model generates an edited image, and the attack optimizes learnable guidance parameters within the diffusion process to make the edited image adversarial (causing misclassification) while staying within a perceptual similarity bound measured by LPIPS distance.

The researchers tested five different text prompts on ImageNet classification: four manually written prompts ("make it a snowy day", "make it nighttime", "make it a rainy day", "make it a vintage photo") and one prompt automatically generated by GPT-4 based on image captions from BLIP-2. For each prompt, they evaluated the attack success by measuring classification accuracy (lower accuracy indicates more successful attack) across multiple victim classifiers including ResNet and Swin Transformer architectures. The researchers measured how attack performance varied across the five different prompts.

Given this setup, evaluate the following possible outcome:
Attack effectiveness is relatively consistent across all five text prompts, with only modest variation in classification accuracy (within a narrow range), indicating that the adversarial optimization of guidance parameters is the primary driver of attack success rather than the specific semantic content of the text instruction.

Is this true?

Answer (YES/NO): YES